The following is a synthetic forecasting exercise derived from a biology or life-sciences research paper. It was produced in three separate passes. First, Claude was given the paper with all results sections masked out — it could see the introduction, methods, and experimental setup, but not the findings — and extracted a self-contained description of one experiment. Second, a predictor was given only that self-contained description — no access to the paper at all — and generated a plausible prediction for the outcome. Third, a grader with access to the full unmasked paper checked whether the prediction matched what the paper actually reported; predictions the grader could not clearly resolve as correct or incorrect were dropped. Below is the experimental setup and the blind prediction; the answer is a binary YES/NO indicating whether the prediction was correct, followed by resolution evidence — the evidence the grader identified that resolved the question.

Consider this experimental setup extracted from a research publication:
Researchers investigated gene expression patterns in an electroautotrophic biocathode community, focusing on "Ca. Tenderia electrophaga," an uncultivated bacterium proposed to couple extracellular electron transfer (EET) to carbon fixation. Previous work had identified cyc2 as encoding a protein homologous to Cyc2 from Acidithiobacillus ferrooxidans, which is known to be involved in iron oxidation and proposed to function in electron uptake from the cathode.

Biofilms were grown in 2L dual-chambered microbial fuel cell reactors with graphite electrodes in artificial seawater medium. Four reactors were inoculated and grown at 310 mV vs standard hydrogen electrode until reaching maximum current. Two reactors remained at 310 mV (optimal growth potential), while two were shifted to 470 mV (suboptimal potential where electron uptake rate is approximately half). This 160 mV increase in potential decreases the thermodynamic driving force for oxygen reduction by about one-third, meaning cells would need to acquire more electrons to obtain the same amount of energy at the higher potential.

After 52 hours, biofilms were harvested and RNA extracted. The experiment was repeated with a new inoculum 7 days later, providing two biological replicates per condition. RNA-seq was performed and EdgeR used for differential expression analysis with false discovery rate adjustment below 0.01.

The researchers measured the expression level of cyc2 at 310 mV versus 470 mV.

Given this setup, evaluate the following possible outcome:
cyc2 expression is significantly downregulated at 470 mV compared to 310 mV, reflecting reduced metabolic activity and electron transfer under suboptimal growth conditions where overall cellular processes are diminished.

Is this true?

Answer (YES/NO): NO